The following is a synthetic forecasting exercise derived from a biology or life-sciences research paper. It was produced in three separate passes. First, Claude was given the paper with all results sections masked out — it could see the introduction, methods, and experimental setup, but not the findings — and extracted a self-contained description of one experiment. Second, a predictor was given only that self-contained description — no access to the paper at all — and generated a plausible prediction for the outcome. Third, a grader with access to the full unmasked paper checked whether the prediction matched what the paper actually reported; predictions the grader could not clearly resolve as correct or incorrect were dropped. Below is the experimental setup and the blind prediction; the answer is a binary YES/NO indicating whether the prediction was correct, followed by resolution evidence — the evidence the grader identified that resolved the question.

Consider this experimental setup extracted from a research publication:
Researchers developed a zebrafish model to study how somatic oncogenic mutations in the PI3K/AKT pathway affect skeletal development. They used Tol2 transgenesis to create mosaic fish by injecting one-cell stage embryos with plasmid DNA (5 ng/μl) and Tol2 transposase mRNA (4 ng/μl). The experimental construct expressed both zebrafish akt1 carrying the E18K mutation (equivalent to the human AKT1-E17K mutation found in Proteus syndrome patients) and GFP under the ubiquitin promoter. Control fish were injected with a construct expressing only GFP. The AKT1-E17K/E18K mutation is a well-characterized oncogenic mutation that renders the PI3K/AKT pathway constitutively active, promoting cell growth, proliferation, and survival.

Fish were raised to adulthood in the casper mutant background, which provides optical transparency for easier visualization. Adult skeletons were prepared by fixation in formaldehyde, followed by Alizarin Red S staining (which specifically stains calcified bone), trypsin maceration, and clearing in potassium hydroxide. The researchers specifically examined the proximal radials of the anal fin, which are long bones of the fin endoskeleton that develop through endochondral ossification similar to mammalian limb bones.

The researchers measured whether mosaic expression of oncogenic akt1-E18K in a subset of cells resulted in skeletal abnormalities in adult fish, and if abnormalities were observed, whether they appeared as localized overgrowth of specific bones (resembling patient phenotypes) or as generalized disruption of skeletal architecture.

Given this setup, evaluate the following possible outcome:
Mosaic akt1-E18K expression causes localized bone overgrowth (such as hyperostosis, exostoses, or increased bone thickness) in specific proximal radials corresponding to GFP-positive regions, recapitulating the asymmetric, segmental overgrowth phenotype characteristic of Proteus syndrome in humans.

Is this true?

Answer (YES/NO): NO